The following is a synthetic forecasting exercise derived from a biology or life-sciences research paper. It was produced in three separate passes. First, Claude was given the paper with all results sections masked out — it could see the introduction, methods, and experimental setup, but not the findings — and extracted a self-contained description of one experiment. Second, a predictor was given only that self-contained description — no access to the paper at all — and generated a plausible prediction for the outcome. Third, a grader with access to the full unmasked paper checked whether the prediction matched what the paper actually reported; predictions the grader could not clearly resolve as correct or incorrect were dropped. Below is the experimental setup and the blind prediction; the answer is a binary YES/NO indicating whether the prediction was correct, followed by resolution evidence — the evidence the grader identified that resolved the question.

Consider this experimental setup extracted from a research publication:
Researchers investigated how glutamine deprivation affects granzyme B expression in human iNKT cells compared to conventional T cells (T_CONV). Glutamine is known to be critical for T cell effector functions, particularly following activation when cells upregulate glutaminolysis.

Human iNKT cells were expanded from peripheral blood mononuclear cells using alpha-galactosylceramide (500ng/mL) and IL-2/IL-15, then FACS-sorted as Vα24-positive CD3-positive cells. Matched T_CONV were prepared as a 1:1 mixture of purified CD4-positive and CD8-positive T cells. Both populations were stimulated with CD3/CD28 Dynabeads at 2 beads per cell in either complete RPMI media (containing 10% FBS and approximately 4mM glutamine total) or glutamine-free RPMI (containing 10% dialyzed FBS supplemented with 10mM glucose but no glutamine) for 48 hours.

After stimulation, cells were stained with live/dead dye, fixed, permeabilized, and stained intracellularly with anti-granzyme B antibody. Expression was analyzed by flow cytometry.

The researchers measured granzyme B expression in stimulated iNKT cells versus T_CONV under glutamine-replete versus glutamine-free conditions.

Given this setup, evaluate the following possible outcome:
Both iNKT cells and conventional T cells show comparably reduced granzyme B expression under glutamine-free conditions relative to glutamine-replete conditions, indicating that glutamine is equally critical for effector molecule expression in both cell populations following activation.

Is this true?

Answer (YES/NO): NO